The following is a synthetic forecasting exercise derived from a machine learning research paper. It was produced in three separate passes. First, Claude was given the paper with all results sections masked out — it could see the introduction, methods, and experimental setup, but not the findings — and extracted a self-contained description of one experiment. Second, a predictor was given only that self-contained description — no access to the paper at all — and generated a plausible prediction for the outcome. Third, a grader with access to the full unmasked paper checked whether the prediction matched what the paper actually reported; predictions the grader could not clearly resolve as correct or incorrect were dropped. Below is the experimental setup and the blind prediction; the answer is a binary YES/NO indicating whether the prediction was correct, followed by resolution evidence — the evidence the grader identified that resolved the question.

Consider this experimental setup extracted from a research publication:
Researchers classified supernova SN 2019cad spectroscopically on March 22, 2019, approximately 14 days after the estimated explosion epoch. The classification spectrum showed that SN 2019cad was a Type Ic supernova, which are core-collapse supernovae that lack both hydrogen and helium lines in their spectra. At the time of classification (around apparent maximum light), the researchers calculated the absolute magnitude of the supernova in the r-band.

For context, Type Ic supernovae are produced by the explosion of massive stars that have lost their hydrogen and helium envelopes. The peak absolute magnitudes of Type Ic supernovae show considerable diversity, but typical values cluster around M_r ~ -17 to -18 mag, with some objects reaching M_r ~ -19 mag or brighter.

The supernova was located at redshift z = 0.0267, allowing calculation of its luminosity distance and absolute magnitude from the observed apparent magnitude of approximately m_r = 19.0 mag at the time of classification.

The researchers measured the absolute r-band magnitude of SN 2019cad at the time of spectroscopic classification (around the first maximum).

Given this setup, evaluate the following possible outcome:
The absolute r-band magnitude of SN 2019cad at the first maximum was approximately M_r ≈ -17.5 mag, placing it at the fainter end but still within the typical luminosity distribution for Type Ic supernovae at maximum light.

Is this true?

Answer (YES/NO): NO